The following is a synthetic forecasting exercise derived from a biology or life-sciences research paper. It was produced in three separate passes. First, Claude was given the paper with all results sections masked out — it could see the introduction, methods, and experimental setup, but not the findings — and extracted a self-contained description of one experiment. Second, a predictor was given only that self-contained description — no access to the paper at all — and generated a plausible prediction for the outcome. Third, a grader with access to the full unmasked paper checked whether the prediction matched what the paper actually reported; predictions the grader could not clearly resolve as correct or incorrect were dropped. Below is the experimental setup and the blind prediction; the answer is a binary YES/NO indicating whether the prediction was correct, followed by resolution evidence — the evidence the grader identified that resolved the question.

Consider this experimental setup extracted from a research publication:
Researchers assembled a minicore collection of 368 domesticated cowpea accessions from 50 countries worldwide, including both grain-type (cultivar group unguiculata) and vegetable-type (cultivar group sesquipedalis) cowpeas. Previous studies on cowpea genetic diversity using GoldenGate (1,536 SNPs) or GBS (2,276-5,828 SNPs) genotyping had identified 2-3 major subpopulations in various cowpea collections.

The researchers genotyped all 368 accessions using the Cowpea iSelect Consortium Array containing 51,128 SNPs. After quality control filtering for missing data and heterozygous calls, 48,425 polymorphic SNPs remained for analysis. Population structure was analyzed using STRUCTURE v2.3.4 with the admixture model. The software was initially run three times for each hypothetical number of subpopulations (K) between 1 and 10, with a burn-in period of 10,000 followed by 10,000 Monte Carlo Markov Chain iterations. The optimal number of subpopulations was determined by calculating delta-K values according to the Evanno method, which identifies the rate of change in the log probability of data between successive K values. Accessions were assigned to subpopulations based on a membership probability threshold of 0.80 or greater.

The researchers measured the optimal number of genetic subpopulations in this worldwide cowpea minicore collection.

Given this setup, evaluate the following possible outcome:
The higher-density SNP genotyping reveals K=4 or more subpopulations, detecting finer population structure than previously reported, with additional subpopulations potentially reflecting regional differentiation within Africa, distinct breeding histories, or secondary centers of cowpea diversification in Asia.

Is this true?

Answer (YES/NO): YES